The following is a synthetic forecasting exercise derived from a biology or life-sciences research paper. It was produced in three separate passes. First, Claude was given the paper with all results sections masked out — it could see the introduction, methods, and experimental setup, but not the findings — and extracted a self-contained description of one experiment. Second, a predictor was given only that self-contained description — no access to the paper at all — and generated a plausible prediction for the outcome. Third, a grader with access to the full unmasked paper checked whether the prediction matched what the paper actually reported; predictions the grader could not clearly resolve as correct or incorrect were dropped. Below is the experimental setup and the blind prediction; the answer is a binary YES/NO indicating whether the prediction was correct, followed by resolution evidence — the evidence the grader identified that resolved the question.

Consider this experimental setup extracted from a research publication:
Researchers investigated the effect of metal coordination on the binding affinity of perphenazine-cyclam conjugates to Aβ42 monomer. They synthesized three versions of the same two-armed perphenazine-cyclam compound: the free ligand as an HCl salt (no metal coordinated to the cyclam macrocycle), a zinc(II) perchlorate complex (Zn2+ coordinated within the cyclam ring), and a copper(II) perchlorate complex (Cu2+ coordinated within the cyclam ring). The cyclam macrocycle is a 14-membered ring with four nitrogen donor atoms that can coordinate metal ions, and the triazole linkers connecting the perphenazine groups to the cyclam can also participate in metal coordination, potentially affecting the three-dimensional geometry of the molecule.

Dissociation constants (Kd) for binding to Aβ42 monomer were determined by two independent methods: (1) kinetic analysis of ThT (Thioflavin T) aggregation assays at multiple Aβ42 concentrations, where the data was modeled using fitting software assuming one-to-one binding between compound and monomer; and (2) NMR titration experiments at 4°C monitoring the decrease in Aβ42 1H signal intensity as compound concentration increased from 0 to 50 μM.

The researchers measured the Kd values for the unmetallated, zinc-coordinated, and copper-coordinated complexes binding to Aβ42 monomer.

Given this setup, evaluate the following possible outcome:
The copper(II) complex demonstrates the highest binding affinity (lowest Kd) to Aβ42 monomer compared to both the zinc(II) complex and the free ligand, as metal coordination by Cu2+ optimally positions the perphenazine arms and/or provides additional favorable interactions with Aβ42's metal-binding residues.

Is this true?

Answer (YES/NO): NO